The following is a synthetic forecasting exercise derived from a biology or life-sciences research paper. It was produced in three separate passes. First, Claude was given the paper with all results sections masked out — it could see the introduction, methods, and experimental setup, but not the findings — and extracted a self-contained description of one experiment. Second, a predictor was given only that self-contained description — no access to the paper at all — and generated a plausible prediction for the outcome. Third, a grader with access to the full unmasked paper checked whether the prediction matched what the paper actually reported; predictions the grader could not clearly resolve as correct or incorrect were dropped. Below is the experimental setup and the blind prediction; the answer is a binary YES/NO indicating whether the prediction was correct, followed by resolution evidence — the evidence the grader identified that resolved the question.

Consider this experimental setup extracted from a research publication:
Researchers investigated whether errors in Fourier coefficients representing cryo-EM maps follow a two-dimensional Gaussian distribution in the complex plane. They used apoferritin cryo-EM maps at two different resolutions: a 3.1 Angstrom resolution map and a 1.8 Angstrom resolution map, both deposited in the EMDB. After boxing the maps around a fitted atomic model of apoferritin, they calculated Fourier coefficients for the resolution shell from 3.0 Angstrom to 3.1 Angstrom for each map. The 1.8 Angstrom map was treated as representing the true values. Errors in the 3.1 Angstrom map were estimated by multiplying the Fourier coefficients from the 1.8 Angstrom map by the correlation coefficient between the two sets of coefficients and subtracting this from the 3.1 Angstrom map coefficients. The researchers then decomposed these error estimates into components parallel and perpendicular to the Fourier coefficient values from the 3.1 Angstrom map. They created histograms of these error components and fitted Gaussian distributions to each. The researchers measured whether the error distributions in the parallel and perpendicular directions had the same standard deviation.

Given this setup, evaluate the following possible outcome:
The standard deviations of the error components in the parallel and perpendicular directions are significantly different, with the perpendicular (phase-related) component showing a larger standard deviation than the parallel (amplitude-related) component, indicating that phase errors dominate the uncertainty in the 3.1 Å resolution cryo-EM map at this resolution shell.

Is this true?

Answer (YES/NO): NO